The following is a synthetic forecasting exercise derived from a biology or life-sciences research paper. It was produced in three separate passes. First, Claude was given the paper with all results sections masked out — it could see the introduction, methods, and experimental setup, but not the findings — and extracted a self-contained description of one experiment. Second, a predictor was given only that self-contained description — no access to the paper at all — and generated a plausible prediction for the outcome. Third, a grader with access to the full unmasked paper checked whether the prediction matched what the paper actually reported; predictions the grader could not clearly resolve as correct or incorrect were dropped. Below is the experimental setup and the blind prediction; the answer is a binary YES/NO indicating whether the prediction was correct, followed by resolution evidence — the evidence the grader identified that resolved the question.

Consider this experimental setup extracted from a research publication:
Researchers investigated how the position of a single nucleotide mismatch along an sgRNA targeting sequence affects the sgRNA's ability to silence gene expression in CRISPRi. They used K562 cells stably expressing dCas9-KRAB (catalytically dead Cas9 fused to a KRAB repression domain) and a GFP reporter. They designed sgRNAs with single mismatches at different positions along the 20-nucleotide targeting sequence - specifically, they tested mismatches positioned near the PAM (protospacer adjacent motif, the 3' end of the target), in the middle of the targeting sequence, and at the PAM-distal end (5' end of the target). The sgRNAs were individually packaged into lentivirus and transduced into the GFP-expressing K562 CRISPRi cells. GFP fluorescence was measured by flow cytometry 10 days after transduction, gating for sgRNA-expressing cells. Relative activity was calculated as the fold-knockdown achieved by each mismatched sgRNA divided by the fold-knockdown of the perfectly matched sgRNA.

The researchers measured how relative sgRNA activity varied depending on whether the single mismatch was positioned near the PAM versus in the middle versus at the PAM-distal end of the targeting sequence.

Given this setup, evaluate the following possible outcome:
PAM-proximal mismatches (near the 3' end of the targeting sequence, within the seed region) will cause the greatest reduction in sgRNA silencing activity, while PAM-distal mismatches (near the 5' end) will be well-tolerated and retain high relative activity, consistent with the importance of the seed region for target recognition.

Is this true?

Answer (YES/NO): YES